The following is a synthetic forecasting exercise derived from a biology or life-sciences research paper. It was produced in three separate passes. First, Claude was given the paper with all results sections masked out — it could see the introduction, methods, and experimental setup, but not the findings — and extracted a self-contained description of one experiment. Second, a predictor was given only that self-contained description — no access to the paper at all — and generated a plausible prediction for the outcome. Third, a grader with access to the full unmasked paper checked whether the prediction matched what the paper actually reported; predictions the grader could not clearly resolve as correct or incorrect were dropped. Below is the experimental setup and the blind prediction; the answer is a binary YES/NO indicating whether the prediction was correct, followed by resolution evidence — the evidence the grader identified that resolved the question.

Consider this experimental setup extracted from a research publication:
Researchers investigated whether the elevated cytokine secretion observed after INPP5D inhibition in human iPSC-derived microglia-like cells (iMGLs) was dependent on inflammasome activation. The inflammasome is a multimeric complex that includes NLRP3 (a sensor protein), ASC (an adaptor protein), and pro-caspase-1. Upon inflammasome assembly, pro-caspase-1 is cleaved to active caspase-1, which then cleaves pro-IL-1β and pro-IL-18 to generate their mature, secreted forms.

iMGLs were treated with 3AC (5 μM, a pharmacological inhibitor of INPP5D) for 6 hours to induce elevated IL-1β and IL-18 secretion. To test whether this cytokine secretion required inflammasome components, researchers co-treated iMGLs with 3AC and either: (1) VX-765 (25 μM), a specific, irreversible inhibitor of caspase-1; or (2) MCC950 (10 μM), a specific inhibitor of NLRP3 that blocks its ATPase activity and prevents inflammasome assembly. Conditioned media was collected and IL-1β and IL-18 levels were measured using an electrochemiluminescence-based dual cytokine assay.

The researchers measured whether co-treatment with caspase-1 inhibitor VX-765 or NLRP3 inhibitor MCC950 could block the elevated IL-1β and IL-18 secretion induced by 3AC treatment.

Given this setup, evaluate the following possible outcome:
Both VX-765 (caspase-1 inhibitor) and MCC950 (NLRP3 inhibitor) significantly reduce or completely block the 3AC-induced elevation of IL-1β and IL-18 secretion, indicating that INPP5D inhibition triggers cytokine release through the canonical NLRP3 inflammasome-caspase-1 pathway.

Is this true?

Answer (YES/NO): YES